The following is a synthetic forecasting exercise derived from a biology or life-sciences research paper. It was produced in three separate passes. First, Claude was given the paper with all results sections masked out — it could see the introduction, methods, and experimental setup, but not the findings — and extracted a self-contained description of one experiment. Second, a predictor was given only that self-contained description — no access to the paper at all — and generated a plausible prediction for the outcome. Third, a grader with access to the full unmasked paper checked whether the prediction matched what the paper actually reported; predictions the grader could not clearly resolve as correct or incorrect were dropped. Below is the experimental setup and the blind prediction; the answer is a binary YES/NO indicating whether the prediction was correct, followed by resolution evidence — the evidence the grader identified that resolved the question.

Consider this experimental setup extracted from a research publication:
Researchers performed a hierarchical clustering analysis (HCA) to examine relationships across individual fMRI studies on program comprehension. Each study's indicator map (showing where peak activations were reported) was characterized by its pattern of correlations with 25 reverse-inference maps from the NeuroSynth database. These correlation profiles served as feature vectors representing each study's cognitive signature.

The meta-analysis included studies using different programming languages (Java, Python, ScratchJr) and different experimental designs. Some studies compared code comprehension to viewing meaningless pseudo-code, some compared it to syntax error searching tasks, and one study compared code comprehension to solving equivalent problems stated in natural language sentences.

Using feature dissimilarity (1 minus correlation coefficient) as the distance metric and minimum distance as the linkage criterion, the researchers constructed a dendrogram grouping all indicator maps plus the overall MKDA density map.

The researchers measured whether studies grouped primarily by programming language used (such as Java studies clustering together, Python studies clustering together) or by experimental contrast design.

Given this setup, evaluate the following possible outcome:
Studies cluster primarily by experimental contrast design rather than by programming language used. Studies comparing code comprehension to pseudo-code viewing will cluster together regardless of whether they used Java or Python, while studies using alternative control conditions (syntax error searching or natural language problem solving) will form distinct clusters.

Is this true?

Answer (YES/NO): YES